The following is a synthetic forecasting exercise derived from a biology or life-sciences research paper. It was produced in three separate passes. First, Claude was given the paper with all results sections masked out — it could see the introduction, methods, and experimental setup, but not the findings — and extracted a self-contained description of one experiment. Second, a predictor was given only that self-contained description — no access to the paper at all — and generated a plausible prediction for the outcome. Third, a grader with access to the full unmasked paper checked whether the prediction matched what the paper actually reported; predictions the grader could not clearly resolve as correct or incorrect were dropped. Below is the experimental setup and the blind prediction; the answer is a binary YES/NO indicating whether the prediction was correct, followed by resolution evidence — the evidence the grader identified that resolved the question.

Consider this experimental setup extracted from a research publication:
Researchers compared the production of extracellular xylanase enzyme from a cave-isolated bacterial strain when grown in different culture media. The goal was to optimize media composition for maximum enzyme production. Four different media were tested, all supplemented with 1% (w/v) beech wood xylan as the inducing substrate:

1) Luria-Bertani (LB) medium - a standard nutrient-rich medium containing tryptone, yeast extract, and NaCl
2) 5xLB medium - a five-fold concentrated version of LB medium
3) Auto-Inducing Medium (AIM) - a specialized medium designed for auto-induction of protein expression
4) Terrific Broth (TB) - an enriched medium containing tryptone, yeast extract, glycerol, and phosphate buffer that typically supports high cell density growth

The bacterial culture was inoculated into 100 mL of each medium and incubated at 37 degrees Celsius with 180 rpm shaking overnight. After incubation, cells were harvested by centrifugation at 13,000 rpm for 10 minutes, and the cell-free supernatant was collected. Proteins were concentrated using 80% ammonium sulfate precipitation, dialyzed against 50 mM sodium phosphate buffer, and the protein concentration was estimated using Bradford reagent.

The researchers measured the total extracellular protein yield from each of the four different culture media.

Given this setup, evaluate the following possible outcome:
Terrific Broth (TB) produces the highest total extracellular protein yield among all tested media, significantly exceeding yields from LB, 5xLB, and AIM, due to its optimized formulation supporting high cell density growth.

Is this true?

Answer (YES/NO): YES